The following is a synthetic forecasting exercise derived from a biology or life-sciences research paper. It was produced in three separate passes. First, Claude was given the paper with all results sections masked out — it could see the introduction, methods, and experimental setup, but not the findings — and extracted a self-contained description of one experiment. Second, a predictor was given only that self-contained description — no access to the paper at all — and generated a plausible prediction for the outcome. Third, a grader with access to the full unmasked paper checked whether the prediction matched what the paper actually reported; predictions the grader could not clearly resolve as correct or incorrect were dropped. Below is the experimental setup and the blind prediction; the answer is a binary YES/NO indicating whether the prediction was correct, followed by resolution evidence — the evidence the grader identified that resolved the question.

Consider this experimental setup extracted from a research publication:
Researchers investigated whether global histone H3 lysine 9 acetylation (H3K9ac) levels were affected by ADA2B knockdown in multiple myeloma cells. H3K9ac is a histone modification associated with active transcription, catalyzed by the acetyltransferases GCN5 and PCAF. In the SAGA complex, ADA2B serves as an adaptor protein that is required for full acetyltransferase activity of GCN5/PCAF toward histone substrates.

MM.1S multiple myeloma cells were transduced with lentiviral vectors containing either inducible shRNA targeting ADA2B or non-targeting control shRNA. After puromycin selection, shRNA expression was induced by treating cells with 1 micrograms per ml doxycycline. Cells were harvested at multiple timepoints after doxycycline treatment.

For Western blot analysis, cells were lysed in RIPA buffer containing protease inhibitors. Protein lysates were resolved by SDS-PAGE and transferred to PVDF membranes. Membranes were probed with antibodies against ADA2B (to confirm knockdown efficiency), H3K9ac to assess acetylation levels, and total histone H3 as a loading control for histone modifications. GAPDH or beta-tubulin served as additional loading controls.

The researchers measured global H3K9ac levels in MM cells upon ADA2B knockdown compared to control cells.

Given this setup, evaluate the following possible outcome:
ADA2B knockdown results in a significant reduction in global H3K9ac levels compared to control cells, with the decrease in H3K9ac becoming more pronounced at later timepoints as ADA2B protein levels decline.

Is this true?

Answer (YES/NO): YES